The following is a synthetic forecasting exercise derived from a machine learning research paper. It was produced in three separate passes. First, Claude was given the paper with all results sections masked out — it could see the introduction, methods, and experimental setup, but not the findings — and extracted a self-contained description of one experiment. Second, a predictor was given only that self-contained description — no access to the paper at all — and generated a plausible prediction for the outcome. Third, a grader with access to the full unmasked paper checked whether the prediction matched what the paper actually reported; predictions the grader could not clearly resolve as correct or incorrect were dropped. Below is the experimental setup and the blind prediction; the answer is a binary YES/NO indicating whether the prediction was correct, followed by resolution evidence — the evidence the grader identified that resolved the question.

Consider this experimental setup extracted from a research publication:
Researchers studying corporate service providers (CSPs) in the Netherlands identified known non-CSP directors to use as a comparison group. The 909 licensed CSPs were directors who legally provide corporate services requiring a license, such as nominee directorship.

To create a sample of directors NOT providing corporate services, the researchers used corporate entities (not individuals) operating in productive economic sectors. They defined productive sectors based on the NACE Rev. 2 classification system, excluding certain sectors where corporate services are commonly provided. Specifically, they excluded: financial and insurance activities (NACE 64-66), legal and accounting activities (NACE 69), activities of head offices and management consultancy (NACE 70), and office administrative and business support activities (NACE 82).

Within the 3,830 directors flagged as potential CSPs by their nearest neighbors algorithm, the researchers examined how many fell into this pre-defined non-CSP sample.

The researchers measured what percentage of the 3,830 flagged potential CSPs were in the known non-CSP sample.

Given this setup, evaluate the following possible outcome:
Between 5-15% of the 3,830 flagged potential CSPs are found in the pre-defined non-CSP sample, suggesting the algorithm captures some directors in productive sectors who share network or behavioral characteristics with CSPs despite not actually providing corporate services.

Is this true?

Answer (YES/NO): NO